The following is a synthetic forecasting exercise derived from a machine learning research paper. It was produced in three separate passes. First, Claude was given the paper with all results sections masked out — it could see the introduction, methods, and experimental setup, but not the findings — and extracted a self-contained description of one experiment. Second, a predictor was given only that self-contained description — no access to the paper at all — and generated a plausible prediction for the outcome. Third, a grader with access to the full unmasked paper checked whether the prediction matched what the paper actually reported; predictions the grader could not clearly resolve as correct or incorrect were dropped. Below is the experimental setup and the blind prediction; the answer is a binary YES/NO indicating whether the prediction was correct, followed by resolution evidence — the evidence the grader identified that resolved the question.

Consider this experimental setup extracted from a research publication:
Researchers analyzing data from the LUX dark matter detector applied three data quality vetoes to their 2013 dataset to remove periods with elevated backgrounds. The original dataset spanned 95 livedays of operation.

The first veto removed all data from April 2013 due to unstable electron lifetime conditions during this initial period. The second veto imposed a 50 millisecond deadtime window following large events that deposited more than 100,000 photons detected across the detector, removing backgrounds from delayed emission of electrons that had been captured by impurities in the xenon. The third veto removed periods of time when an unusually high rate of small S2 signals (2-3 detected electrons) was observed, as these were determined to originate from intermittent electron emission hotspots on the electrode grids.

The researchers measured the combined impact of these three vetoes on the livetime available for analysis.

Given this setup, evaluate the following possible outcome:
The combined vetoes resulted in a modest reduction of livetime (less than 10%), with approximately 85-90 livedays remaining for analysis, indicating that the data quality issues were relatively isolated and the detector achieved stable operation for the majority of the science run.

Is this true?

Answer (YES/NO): NO